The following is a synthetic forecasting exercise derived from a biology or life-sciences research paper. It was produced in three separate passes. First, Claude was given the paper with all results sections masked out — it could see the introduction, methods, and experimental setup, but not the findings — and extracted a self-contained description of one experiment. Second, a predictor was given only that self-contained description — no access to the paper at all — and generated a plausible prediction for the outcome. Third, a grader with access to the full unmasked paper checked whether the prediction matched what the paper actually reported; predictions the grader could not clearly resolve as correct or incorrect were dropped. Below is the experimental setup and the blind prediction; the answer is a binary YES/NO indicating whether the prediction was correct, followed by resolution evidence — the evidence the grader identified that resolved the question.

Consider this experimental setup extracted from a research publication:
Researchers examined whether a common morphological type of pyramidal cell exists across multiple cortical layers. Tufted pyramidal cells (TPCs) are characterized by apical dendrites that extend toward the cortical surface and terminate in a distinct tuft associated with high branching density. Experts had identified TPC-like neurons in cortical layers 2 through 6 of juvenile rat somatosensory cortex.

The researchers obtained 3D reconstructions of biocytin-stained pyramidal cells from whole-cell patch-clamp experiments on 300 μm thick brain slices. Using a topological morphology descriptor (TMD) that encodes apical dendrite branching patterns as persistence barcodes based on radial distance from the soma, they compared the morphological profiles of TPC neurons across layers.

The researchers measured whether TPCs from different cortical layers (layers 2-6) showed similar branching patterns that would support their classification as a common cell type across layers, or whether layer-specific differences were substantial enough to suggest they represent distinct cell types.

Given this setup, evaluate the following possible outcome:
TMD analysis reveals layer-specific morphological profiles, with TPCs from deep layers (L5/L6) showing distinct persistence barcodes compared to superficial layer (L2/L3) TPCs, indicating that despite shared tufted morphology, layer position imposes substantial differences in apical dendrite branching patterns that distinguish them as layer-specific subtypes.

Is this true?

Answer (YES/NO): NO